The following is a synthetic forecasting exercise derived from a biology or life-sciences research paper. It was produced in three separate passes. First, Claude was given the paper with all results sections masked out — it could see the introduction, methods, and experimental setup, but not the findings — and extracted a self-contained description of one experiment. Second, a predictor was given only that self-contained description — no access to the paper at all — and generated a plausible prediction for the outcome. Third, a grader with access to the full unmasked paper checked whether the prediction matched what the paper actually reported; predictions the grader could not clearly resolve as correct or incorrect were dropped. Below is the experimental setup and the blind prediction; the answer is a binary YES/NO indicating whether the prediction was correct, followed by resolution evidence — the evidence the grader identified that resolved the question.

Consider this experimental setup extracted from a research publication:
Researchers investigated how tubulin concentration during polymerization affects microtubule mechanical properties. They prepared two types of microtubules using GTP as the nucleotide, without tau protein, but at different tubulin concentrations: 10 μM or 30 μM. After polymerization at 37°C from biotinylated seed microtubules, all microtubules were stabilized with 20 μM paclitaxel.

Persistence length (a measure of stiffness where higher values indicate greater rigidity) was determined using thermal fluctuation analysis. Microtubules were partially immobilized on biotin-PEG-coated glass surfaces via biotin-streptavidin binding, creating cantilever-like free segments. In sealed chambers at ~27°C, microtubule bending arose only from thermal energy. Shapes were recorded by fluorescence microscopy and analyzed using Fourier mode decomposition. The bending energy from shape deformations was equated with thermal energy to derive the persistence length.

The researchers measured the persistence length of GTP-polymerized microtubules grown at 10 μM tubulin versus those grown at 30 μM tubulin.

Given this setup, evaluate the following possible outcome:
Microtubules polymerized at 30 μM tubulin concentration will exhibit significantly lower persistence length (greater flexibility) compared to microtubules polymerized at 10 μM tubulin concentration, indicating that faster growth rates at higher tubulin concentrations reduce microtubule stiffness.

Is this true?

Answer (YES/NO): YES